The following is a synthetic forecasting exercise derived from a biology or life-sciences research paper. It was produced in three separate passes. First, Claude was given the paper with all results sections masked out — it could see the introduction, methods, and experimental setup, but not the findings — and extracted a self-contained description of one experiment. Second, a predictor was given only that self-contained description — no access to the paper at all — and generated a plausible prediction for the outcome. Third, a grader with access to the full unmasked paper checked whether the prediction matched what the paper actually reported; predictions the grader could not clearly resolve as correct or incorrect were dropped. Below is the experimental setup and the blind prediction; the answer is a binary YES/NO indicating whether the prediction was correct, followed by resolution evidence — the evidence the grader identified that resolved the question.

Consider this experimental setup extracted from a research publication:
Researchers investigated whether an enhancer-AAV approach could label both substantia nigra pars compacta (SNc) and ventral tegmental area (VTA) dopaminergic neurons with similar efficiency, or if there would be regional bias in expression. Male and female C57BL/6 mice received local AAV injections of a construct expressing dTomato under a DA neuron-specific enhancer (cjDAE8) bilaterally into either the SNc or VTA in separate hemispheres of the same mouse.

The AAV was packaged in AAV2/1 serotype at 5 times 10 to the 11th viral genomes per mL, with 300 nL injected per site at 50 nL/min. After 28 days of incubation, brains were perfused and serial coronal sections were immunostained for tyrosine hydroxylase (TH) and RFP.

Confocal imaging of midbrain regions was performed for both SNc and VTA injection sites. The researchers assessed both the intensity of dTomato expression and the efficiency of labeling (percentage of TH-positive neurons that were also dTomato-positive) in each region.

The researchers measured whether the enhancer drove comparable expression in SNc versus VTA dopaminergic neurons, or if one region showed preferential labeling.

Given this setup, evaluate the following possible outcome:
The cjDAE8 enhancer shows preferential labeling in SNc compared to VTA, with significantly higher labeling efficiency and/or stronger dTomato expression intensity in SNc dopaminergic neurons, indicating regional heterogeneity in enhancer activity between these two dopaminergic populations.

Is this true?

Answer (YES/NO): NO